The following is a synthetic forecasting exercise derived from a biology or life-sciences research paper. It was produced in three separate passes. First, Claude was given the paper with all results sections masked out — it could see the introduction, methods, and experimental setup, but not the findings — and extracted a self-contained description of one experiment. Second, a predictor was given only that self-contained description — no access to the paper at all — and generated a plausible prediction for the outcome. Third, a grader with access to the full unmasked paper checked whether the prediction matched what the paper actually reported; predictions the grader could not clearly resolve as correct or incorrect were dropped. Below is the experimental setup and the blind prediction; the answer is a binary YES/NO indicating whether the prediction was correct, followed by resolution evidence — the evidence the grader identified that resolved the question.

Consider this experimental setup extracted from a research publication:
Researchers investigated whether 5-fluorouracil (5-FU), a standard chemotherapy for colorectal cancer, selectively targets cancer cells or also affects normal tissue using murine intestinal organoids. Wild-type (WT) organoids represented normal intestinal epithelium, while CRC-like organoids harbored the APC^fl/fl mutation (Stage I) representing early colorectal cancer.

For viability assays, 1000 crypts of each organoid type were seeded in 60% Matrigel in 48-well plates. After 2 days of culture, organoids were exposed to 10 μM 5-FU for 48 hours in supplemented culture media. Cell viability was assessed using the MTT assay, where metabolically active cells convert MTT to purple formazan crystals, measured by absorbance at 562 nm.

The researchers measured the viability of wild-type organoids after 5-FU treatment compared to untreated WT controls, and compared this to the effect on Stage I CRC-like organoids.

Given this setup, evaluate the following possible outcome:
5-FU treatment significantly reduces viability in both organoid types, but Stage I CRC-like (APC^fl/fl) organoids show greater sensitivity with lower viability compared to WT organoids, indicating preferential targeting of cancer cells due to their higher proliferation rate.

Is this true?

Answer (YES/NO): NO